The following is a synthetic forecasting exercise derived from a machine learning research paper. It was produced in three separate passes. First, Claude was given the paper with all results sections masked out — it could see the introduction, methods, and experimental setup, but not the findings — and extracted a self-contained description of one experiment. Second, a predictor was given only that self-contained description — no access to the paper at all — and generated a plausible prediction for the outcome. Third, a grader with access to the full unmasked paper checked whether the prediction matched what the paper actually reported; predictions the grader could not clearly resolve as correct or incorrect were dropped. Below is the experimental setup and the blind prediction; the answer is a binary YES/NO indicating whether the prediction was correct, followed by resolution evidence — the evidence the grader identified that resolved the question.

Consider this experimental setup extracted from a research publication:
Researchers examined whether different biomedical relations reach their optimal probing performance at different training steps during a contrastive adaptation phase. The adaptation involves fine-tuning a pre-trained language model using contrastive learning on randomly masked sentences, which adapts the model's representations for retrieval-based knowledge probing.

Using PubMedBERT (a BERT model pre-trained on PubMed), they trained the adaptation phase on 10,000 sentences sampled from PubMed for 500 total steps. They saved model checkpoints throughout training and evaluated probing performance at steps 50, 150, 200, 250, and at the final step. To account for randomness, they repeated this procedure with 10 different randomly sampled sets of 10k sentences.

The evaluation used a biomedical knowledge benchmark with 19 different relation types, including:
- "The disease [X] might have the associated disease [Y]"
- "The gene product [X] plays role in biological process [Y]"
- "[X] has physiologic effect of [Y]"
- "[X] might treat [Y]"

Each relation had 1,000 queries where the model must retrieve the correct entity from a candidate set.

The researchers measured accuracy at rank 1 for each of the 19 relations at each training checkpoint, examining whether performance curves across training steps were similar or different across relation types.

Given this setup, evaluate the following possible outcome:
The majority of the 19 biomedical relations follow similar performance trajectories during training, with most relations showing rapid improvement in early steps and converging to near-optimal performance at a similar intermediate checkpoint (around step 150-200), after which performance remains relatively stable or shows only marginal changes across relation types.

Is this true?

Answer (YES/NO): NO